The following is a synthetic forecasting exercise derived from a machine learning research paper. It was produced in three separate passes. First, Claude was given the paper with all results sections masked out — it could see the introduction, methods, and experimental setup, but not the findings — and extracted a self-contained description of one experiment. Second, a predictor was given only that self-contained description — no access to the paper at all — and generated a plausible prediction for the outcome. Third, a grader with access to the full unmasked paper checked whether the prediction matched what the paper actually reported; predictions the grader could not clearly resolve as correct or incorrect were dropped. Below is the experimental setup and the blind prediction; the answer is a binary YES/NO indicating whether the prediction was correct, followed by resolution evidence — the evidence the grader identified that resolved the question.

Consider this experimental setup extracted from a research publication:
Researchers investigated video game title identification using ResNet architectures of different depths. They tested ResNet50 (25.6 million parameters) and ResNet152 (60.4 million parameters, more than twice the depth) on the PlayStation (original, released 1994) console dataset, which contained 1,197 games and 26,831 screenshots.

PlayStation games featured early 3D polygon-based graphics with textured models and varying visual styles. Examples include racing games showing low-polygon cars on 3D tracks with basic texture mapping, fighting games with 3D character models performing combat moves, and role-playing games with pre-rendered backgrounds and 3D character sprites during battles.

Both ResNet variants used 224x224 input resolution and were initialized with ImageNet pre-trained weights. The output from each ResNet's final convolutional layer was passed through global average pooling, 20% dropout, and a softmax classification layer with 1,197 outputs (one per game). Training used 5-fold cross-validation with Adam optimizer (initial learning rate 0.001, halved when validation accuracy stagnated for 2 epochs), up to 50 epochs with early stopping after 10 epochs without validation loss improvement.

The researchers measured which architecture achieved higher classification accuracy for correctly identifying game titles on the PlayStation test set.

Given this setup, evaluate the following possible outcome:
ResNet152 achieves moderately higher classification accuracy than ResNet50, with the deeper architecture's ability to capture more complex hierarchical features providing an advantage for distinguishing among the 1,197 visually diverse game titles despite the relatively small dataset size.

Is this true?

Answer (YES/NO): NO